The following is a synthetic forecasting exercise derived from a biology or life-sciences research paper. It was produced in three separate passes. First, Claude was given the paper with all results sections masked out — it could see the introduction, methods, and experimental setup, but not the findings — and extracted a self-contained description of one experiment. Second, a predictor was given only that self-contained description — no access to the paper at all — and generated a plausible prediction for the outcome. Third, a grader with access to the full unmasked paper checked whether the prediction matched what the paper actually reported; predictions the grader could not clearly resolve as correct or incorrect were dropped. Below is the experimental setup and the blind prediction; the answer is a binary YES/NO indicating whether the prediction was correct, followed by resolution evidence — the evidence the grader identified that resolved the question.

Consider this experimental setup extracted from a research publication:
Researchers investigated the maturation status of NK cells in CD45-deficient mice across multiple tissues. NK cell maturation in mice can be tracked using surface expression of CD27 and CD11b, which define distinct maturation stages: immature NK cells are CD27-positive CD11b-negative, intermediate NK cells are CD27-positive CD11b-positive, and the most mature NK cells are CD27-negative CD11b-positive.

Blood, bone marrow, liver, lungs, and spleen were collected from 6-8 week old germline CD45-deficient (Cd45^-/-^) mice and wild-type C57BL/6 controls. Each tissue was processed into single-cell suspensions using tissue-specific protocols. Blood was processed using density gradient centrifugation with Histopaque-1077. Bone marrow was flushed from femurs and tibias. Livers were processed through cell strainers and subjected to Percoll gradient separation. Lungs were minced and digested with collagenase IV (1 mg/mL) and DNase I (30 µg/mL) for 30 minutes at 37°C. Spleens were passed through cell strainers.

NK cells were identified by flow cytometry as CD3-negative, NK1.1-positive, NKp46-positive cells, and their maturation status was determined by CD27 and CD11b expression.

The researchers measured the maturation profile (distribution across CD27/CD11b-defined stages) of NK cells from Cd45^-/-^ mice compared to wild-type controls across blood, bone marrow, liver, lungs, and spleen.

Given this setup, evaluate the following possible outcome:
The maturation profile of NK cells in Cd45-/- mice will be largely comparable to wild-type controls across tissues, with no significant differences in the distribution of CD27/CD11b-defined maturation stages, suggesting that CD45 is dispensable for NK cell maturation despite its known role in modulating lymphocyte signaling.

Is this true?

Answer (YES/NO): NO